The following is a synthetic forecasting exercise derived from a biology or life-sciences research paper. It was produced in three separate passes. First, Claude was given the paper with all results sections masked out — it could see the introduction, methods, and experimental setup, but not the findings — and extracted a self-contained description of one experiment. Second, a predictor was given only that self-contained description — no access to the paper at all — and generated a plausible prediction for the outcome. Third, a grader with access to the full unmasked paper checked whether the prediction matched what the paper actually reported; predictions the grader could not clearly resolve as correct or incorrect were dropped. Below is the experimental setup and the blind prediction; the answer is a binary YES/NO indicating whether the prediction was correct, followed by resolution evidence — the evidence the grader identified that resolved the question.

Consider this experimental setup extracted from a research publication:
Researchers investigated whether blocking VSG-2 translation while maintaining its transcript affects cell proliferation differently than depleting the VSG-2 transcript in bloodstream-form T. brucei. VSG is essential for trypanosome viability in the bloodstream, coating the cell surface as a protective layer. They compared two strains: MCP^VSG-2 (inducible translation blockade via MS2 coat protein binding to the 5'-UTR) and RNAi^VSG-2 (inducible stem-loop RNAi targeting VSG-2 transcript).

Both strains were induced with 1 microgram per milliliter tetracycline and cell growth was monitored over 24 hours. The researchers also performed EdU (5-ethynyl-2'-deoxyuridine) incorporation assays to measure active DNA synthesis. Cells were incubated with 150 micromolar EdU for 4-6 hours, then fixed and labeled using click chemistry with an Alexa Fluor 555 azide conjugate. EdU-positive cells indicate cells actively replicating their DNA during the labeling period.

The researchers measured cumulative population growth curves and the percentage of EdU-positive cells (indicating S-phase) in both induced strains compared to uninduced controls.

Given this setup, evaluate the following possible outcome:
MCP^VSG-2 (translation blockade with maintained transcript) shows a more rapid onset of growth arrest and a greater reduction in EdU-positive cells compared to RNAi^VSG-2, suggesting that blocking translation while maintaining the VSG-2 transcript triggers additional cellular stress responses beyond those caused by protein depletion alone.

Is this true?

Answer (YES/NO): NO